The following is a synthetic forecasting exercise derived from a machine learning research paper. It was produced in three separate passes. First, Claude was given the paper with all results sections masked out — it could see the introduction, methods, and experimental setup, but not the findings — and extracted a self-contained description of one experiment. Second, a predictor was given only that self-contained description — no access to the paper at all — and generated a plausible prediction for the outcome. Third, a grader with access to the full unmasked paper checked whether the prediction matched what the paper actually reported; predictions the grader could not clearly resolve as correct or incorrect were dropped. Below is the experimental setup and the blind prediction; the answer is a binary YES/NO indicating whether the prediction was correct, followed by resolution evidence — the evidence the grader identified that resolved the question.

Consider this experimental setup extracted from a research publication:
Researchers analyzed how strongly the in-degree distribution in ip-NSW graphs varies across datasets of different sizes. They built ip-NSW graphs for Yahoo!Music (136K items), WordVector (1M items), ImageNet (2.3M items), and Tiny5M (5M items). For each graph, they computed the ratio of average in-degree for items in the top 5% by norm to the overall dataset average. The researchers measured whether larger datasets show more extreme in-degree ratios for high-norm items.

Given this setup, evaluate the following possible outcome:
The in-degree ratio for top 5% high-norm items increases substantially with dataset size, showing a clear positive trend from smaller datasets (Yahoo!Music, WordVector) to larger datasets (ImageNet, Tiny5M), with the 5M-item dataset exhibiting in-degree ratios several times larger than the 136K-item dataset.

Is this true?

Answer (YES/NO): YES